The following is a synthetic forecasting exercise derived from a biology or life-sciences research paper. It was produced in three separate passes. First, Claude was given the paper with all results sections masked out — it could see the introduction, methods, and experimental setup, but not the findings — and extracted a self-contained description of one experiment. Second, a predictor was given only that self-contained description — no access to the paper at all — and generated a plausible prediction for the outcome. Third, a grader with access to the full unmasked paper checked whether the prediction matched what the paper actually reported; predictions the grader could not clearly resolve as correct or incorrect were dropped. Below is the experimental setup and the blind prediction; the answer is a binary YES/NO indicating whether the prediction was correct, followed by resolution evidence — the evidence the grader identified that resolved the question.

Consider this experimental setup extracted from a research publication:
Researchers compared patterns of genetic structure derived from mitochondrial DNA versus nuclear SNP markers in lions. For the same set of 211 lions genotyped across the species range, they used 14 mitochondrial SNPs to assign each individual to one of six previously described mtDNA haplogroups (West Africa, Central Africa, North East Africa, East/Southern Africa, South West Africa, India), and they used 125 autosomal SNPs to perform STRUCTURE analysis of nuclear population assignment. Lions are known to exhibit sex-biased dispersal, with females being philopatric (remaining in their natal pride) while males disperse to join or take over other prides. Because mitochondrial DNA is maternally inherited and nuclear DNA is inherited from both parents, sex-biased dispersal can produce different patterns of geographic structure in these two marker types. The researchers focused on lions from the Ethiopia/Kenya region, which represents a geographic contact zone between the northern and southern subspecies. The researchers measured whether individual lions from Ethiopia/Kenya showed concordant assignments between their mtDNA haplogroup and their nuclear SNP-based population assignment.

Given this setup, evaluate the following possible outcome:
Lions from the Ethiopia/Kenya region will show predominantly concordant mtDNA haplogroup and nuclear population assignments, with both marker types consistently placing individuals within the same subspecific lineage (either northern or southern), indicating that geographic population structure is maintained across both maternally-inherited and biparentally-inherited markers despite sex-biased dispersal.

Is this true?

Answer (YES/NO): NO